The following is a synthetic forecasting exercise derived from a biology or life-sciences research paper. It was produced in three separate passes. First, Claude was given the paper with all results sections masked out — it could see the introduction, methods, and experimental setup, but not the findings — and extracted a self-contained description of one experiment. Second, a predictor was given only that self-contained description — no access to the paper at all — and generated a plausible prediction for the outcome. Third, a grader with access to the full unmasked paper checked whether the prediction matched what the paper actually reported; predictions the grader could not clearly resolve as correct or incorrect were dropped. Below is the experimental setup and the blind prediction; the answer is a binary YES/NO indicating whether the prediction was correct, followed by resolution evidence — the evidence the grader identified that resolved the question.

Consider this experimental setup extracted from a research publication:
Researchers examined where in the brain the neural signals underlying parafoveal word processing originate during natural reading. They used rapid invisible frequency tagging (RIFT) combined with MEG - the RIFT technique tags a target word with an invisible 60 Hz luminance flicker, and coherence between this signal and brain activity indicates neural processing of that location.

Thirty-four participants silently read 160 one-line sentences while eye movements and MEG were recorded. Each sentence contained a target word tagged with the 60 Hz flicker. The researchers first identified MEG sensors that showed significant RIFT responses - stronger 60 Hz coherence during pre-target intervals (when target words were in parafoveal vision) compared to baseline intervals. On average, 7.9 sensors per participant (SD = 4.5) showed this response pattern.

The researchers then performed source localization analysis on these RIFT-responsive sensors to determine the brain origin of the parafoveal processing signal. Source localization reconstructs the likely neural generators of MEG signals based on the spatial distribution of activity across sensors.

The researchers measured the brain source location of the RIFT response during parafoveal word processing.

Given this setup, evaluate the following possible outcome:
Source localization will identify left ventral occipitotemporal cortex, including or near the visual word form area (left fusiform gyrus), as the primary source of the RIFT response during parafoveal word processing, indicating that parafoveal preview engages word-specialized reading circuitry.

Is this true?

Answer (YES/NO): NO